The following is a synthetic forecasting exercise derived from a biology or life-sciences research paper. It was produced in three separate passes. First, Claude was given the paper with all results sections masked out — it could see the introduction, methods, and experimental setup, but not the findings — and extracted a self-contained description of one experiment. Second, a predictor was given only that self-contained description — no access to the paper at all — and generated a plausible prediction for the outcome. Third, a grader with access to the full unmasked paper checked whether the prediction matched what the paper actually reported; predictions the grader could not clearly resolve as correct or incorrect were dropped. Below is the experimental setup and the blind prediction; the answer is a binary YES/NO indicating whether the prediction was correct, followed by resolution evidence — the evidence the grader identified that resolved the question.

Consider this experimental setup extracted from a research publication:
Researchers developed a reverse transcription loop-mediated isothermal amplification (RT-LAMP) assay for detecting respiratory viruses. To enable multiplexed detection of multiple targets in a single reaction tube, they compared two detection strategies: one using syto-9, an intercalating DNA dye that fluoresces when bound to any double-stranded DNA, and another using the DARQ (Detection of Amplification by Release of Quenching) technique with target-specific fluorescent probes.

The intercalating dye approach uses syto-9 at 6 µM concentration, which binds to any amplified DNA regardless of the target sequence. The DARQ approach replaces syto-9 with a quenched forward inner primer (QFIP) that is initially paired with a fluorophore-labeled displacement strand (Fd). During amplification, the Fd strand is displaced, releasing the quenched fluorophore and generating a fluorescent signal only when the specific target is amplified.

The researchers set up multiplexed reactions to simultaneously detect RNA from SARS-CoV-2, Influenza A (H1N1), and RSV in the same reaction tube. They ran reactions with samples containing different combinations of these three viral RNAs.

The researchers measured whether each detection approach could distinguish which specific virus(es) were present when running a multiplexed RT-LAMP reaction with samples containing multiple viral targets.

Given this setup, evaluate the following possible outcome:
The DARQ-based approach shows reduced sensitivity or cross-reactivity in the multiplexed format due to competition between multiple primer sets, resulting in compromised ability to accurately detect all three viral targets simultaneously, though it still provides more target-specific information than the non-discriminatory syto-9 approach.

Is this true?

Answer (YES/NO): YES